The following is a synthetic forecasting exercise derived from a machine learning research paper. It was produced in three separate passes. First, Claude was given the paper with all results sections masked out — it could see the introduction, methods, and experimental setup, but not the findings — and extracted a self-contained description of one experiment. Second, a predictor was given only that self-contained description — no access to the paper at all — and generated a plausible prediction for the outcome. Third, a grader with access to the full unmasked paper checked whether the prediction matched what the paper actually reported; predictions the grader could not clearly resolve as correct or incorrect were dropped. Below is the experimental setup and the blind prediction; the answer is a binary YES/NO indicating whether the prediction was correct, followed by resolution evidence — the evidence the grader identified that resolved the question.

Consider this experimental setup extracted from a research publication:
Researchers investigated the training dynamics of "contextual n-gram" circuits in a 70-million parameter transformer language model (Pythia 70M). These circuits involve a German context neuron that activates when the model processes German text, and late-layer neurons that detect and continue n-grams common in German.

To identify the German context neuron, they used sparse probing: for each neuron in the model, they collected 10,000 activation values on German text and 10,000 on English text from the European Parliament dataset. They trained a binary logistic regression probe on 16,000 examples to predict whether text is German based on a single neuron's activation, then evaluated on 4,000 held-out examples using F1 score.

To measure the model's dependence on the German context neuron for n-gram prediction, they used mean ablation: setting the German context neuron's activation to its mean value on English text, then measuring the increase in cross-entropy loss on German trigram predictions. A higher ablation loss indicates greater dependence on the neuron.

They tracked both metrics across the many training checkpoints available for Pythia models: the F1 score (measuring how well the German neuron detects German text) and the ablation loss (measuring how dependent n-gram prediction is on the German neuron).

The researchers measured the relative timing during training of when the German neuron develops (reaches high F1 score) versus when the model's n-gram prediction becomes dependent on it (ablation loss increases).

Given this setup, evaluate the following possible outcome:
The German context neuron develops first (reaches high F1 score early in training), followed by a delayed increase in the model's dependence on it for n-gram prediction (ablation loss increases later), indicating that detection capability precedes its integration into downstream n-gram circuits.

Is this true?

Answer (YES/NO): YES